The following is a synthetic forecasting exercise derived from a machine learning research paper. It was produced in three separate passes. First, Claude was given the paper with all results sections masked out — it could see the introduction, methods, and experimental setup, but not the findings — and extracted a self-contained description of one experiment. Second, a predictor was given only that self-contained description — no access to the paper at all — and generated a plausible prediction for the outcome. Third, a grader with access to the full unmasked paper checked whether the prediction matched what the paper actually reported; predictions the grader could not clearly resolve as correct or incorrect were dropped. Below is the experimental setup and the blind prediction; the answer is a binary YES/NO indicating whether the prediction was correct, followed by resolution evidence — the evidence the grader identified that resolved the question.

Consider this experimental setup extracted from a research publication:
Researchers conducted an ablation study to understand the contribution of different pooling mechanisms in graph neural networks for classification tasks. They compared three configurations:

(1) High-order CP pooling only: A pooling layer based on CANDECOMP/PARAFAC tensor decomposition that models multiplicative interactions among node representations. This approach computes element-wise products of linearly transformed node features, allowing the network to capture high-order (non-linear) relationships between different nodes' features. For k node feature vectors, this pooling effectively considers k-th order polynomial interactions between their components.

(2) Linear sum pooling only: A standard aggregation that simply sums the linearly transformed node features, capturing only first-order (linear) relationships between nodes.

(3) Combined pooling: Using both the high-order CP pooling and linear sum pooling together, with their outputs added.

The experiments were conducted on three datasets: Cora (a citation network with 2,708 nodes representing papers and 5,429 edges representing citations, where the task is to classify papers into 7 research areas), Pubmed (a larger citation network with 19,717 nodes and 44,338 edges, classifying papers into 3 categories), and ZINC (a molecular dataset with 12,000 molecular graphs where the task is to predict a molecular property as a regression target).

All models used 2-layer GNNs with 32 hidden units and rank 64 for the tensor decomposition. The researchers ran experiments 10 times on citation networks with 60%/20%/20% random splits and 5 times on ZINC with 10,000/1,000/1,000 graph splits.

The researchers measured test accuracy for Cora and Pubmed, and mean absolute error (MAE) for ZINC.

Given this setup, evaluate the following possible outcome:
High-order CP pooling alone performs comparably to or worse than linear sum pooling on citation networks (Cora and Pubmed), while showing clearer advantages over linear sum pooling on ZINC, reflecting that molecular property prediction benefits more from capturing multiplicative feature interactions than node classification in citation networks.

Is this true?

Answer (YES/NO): NO